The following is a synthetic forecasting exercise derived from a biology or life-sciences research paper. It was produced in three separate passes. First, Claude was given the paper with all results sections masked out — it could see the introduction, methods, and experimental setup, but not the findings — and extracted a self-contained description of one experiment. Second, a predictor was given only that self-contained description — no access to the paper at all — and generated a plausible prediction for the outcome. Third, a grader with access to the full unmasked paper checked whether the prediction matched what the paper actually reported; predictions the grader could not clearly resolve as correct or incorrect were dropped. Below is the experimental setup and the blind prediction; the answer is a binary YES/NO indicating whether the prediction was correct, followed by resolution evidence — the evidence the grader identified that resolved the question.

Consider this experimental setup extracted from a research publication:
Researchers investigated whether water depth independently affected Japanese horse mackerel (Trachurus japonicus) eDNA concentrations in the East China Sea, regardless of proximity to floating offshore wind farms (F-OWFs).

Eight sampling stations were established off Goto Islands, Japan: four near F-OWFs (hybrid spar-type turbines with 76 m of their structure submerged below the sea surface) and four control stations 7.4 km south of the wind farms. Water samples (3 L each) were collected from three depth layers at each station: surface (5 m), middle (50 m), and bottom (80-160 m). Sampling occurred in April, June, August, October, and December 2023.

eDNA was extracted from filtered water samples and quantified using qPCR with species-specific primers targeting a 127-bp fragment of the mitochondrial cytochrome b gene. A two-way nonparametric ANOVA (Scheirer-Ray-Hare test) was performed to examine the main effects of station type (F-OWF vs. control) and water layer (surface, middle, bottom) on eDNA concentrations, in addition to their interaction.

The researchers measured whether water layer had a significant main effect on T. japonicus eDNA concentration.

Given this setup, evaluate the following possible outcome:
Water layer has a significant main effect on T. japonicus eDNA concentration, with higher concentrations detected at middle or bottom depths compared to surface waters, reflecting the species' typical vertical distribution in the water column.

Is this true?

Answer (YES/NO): NO